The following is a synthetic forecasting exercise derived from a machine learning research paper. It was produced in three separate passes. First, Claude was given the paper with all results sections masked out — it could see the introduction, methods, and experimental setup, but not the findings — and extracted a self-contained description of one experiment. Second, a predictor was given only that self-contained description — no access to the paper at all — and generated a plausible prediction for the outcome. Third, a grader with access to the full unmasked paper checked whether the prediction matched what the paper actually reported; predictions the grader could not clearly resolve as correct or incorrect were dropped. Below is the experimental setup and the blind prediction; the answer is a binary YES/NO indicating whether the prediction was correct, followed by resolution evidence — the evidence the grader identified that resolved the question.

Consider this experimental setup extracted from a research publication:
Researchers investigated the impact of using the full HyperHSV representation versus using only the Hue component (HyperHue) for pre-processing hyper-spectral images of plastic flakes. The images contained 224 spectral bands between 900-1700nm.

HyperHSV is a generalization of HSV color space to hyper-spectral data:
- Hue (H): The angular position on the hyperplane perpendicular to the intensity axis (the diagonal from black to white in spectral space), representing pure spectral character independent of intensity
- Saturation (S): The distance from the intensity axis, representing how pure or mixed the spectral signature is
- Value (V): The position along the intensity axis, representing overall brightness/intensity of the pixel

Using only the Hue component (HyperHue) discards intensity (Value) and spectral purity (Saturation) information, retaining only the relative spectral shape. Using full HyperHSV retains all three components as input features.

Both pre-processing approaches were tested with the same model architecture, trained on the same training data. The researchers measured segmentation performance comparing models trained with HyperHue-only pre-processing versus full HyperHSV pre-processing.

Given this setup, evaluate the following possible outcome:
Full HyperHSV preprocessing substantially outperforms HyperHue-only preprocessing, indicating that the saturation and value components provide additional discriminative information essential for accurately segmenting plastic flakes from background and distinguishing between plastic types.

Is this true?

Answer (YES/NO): NO